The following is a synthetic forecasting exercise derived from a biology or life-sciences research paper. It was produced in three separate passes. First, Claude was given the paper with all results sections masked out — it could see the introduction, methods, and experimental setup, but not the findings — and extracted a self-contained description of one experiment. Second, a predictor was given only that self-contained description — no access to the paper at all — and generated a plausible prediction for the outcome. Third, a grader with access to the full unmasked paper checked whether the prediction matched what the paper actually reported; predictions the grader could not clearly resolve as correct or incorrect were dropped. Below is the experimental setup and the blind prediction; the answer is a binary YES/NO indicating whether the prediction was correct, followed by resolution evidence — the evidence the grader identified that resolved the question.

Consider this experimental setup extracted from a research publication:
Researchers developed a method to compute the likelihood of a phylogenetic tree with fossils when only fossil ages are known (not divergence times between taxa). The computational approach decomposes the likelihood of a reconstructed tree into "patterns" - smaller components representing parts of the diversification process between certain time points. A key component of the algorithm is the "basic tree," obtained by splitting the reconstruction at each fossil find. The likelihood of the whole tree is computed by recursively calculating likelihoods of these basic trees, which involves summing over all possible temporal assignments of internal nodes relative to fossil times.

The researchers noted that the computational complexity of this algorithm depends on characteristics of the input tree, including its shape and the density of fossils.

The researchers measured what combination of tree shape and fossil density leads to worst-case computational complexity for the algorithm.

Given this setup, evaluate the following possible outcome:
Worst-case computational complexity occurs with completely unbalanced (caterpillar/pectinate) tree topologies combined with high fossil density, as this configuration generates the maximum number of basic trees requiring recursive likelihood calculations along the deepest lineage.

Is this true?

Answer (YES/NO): NO